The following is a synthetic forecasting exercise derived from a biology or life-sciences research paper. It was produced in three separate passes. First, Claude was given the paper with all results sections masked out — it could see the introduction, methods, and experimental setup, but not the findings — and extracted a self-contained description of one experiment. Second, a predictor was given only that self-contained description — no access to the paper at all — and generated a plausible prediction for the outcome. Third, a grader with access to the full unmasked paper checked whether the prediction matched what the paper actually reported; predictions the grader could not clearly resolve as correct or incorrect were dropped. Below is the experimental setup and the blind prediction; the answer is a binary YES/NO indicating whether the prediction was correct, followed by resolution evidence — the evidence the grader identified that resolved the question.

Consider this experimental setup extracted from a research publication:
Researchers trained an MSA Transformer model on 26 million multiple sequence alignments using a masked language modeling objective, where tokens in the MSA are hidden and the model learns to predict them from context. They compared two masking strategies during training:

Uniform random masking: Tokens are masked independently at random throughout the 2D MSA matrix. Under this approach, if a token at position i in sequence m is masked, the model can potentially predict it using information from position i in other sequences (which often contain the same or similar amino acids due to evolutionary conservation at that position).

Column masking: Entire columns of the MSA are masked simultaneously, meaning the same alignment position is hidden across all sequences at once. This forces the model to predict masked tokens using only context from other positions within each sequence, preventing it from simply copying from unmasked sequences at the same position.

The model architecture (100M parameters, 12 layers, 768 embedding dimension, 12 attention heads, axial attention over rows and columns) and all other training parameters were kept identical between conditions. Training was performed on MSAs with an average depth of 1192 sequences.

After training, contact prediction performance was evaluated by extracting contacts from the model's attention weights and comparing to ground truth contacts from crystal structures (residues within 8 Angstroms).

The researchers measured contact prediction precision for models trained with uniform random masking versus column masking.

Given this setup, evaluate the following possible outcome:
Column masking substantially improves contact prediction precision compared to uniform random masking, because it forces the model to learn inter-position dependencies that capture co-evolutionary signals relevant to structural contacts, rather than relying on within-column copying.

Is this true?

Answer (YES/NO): NO